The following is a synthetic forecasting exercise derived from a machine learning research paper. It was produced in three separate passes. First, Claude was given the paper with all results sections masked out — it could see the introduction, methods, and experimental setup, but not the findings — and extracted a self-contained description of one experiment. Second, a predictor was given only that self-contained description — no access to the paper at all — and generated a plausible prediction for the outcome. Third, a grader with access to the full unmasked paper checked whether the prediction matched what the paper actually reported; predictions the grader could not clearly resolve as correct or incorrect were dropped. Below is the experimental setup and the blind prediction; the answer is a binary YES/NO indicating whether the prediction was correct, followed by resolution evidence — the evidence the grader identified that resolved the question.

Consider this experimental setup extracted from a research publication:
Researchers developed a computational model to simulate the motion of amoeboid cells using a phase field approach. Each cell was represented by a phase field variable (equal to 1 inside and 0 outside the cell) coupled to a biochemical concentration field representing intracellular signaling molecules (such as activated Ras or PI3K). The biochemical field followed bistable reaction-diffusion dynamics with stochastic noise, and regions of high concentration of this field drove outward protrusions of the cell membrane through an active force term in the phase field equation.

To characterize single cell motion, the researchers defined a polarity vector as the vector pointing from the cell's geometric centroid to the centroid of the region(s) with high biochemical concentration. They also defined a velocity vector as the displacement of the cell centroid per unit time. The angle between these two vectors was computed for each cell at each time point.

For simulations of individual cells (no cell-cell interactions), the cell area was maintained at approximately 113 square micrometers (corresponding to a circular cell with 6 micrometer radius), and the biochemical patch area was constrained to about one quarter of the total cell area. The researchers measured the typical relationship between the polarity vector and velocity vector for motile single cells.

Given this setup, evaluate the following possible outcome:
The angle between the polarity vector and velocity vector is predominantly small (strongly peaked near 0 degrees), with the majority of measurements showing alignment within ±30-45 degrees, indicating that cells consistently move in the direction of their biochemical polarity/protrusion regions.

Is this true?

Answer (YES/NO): NO